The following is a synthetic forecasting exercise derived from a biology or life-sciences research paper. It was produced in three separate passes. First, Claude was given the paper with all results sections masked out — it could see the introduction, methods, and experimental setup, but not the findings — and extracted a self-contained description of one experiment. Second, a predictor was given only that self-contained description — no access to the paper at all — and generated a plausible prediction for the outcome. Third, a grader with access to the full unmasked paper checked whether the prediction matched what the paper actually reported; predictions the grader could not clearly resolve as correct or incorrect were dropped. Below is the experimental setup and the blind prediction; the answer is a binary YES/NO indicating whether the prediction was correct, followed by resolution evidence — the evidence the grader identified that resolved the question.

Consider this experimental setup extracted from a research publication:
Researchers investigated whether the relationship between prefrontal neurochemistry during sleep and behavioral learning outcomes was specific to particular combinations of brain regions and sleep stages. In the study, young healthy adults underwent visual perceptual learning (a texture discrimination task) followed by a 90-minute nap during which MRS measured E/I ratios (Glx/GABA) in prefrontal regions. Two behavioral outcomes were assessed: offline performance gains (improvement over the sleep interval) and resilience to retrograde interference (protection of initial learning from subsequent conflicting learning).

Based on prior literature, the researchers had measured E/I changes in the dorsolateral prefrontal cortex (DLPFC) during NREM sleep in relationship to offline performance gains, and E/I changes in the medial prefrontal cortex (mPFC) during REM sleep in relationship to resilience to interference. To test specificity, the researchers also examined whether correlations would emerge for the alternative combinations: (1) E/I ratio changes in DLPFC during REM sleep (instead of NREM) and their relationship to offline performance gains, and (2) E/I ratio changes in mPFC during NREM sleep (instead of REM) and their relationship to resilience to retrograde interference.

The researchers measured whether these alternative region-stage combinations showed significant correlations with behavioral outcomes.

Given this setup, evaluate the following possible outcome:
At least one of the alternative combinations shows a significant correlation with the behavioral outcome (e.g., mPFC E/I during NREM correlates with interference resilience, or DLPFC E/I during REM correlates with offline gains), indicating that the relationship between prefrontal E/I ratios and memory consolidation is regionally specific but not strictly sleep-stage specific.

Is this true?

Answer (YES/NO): NO